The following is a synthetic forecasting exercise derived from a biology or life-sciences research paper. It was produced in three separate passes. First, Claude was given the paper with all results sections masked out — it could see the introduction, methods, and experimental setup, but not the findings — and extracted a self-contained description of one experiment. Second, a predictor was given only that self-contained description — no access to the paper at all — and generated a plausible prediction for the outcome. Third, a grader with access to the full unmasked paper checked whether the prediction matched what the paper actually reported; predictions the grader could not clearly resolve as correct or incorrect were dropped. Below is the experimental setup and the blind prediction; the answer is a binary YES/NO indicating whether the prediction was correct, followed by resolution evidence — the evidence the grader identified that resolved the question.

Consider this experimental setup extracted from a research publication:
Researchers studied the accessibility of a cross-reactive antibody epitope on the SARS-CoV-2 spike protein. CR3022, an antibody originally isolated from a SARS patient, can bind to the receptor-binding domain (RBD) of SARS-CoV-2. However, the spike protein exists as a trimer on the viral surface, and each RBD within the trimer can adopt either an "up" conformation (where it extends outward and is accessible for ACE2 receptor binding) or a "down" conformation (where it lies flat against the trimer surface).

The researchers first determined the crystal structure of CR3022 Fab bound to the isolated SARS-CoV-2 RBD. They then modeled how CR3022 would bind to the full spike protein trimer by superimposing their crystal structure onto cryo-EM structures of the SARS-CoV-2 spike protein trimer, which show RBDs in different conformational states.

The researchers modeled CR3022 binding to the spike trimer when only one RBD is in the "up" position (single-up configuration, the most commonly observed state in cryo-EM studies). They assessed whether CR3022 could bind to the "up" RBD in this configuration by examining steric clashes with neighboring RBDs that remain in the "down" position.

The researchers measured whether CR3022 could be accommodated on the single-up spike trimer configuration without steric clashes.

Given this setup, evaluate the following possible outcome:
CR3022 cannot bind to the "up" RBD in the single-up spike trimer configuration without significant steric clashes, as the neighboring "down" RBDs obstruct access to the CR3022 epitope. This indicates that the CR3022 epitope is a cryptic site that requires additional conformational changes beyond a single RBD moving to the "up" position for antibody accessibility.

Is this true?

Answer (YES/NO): YES